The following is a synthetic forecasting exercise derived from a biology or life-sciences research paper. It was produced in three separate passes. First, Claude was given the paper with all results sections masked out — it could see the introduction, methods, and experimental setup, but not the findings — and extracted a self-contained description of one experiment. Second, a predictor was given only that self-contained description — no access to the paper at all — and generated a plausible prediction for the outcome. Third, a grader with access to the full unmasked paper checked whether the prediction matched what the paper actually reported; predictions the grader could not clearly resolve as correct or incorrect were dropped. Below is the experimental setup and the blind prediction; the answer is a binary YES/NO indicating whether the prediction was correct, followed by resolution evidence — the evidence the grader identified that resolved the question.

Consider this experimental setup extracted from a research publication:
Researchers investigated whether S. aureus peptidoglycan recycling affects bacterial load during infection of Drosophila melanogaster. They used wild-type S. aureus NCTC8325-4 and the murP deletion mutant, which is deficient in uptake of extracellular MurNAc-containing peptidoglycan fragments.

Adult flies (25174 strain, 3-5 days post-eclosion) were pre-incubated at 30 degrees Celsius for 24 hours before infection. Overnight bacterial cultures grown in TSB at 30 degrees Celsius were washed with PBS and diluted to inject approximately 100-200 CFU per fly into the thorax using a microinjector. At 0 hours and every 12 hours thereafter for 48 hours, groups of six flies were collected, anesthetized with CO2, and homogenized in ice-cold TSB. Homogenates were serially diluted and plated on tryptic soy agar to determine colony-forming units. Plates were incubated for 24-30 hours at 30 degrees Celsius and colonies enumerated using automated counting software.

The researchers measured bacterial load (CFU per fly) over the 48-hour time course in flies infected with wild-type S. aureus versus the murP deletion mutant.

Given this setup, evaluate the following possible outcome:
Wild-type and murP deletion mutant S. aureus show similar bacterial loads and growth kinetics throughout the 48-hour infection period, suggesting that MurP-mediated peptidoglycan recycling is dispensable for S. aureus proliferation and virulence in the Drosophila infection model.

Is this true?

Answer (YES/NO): NO